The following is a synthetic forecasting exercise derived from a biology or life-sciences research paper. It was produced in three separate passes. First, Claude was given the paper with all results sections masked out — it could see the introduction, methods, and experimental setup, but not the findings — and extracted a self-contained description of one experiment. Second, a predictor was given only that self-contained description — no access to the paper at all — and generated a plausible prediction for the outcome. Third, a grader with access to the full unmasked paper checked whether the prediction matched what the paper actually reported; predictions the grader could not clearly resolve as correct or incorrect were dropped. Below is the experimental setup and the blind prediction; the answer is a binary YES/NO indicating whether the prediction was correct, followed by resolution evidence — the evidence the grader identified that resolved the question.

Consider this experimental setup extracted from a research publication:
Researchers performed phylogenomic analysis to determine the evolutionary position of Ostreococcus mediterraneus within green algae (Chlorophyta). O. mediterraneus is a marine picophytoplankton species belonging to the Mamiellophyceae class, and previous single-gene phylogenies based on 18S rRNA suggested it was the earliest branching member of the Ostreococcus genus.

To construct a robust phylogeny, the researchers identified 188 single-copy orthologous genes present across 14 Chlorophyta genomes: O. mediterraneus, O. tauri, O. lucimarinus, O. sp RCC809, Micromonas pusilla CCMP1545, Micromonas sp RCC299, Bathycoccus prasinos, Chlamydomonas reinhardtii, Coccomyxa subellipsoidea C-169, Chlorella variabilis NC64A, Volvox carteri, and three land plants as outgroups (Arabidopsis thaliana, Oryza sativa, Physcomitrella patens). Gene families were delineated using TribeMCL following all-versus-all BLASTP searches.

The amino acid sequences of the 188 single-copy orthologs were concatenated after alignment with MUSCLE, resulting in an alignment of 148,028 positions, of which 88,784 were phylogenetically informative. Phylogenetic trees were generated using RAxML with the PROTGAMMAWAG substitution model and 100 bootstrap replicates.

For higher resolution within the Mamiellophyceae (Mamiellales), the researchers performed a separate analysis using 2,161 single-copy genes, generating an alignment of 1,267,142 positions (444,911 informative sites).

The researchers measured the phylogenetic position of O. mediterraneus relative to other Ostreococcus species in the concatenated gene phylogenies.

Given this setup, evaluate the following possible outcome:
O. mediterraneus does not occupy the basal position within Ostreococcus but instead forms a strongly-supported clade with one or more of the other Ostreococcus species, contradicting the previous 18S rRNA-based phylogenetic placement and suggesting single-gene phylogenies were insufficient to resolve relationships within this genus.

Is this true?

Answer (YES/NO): NO